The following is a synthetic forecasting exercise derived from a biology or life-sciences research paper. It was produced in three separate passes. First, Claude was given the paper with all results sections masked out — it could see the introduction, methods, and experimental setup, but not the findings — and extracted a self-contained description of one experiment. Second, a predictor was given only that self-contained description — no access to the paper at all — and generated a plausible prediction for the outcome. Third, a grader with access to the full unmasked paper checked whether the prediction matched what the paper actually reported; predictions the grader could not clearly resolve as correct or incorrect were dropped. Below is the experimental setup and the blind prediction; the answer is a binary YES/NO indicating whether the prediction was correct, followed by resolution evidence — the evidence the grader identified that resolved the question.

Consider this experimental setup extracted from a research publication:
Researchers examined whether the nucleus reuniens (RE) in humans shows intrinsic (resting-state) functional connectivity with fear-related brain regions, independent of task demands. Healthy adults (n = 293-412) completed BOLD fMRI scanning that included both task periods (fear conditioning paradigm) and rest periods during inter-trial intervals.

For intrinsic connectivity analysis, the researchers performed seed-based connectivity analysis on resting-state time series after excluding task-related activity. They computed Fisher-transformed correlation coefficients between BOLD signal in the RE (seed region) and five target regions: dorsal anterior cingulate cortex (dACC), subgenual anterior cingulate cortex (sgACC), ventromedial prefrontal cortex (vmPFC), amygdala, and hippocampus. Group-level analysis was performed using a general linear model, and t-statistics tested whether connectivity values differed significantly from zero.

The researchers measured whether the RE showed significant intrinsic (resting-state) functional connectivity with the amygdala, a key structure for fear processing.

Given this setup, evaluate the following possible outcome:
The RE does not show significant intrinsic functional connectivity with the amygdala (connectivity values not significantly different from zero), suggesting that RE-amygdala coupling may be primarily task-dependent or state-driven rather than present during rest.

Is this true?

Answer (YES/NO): NO